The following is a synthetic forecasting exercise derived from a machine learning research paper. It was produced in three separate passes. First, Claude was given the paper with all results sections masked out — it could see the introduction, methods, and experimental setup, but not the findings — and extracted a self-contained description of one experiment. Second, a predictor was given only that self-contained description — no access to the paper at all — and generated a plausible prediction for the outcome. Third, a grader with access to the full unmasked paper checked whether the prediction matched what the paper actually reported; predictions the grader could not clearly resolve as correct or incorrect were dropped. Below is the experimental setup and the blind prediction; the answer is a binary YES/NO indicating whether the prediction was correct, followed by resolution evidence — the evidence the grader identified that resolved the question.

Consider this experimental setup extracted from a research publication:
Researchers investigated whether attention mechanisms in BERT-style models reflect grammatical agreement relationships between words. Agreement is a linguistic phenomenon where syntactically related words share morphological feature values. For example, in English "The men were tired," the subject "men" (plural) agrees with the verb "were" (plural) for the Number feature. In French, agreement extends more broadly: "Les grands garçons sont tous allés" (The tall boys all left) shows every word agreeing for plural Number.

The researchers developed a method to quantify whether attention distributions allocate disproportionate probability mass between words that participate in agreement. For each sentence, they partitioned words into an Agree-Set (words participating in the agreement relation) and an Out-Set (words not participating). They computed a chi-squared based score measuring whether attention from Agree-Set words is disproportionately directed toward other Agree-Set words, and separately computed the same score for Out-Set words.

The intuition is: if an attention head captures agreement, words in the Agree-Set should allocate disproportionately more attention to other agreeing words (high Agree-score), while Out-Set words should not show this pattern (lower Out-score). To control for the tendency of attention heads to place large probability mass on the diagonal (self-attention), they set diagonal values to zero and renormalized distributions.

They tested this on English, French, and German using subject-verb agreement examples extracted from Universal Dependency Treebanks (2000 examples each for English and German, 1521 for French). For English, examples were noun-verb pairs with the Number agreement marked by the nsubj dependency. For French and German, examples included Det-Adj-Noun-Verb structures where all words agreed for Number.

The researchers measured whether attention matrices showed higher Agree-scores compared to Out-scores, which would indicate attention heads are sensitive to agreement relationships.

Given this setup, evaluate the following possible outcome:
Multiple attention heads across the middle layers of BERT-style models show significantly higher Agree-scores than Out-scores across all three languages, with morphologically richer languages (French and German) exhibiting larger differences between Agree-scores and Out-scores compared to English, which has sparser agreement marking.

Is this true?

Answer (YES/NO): NO